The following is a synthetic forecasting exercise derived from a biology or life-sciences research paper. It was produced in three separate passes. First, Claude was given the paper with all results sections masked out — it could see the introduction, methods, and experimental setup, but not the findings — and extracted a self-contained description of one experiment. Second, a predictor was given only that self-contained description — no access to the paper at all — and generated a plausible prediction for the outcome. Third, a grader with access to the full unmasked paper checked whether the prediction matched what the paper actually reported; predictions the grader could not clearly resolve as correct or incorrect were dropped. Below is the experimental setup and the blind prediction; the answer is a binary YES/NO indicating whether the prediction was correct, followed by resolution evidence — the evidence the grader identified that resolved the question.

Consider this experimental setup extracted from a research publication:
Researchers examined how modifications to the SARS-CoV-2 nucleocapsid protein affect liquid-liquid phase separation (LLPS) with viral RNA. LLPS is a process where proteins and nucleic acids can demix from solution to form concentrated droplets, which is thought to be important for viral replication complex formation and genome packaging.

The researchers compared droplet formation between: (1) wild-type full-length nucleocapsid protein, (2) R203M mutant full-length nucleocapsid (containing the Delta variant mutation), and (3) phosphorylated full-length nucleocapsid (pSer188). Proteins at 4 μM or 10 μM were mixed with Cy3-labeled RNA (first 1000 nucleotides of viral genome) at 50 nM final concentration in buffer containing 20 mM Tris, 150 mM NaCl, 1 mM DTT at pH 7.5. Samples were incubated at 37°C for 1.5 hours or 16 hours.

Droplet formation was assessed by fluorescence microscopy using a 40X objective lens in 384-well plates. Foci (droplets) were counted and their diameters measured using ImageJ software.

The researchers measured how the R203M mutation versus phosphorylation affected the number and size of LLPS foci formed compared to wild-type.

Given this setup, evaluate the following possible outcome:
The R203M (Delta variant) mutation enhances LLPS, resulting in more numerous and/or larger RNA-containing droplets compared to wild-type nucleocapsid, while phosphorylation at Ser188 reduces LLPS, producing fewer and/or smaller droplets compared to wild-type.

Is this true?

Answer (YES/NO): YES